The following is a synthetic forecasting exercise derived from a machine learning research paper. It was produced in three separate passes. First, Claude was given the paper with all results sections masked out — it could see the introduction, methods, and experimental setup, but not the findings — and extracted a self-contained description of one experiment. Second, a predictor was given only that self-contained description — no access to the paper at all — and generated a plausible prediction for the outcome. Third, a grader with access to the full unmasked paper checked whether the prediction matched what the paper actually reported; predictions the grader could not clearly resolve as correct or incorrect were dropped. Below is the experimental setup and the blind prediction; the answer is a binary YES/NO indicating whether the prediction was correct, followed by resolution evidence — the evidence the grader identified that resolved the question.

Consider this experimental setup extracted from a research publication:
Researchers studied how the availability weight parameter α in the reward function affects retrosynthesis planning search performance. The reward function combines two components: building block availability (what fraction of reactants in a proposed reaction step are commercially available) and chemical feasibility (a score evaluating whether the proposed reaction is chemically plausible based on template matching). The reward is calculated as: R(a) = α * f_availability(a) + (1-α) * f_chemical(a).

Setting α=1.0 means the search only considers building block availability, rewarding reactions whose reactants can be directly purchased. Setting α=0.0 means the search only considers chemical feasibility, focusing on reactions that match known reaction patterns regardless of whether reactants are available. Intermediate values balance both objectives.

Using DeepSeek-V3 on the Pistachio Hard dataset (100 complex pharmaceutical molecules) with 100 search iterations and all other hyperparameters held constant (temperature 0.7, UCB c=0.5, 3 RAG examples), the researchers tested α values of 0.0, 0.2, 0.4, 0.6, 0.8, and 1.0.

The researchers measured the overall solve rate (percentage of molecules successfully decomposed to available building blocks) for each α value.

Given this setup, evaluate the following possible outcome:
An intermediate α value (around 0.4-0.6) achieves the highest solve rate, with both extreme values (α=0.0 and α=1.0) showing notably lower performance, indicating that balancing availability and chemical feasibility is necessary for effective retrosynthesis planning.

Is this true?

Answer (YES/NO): YES